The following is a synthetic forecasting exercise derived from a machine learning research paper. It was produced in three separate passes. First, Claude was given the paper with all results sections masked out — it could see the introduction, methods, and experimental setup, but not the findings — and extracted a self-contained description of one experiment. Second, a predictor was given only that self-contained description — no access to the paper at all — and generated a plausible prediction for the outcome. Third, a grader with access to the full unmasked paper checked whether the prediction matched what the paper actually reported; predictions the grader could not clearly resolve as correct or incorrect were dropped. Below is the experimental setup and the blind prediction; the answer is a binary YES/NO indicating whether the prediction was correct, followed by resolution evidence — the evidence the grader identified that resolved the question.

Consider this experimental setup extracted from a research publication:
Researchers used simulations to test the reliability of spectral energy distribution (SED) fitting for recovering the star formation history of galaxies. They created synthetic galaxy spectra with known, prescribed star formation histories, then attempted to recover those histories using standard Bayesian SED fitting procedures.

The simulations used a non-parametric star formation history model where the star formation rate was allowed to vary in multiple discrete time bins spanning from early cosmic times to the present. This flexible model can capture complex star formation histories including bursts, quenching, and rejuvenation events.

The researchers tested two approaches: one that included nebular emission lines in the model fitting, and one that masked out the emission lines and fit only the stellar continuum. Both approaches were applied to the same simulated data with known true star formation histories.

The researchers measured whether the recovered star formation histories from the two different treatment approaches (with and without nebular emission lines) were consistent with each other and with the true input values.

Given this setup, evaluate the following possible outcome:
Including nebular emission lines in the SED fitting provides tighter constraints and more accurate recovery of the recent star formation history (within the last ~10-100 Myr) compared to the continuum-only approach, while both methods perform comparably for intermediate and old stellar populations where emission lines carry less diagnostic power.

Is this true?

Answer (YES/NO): NO